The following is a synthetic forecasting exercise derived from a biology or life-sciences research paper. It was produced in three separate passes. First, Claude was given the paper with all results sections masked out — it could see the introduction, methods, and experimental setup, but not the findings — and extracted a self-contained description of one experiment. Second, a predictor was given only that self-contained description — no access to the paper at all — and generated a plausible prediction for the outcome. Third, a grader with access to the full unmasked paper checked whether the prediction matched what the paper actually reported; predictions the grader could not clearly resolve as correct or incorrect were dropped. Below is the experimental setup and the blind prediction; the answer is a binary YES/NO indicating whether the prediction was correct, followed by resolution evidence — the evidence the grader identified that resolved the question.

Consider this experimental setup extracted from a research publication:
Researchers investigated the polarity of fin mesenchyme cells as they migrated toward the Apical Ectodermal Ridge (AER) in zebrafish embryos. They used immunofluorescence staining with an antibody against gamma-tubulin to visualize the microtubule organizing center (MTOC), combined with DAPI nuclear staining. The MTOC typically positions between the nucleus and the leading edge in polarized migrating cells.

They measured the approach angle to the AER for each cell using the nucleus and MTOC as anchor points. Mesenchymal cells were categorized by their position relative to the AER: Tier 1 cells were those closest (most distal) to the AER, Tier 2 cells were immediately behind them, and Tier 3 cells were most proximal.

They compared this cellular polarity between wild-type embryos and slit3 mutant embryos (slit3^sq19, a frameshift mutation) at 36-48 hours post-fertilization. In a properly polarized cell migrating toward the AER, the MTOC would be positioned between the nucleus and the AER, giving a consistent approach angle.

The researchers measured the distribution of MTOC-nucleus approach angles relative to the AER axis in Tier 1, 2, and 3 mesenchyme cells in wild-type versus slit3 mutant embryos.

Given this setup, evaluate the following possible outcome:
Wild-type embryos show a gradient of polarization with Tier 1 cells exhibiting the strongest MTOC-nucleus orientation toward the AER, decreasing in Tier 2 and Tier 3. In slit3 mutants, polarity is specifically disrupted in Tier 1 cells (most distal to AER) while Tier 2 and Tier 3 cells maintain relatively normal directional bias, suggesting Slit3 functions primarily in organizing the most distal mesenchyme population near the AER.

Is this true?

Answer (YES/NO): NO